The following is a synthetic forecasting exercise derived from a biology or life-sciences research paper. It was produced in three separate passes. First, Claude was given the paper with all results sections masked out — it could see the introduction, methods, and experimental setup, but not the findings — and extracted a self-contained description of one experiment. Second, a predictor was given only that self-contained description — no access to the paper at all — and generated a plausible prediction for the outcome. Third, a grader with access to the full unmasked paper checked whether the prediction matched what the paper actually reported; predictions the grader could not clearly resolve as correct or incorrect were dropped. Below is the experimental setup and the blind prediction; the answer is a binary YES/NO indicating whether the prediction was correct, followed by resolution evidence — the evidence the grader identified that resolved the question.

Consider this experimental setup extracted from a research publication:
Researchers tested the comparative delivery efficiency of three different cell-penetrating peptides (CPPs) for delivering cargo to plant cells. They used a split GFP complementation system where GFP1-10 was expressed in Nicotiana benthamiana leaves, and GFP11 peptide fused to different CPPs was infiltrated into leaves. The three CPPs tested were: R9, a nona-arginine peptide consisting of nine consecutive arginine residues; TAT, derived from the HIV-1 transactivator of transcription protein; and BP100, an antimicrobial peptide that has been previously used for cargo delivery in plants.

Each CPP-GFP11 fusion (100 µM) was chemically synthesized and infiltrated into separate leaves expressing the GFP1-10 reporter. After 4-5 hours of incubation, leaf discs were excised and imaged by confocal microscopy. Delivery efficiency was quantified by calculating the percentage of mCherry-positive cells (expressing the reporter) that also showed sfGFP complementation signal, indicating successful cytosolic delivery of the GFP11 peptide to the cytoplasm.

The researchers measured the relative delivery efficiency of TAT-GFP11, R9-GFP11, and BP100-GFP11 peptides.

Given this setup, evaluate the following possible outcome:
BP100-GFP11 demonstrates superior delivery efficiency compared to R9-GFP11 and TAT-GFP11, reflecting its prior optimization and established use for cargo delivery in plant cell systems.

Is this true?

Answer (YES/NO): NO